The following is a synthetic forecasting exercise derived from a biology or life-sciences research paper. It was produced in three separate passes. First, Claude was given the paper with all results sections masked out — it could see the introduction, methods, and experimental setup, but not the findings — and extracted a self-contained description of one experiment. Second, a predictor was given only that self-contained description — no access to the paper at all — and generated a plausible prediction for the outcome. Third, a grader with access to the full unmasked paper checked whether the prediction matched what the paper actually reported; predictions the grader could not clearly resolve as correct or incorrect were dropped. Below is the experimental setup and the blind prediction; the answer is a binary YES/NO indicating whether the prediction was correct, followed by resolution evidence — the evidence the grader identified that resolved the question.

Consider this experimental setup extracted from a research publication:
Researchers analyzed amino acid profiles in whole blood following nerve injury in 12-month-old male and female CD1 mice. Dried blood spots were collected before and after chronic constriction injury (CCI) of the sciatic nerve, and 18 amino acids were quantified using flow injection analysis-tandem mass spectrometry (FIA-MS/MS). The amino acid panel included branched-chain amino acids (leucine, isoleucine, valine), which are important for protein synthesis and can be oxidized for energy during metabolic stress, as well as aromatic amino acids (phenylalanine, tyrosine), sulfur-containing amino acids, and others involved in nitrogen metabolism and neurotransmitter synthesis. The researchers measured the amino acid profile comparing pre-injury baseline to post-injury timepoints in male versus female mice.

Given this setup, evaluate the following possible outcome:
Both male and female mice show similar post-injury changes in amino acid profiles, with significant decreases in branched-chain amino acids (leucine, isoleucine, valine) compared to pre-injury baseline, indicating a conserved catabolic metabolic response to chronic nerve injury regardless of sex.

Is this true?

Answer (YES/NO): NO